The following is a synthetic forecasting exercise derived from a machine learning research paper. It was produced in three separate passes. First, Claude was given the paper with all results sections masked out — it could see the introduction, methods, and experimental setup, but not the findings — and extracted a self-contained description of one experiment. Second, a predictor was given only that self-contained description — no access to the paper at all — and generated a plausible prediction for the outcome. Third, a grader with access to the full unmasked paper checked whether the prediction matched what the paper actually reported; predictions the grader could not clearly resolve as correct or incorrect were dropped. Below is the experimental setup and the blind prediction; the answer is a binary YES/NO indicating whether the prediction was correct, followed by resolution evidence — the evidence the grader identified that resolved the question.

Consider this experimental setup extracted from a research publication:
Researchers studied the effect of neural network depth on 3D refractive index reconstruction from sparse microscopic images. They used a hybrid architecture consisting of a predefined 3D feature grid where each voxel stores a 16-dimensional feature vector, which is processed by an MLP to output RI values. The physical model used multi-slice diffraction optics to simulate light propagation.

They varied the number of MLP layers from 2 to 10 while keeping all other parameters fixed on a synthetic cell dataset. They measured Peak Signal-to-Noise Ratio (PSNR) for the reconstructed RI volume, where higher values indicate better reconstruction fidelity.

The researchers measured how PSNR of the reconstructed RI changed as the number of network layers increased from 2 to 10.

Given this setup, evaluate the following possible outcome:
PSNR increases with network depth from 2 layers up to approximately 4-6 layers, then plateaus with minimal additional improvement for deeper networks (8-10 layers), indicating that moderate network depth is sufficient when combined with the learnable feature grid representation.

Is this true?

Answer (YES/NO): NO